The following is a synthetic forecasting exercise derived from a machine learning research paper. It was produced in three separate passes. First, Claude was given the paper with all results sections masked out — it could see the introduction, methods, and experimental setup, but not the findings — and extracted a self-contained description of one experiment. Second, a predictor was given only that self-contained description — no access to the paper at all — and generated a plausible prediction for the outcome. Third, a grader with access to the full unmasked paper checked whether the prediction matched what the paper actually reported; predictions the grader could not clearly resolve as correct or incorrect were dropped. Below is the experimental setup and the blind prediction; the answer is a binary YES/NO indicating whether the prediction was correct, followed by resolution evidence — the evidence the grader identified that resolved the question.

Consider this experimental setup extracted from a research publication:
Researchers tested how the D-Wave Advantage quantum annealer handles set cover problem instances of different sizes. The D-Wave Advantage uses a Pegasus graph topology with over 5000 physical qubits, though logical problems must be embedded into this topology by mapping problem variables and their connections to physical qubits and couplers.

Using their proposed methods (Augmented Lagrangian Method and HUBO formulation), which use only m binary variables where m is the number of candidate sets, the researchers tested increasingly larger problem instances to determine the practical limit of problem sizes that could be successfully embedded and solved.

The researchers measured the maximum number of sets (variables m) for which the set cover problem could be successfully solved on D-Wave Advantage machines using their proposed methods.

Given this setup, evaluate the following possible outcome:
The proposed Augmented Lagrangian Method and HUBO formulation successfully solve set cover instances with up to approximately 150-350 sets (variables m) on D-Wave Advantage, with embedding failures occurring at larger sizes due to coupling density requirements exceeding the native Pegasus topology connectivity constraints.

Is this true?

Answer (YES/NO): NO